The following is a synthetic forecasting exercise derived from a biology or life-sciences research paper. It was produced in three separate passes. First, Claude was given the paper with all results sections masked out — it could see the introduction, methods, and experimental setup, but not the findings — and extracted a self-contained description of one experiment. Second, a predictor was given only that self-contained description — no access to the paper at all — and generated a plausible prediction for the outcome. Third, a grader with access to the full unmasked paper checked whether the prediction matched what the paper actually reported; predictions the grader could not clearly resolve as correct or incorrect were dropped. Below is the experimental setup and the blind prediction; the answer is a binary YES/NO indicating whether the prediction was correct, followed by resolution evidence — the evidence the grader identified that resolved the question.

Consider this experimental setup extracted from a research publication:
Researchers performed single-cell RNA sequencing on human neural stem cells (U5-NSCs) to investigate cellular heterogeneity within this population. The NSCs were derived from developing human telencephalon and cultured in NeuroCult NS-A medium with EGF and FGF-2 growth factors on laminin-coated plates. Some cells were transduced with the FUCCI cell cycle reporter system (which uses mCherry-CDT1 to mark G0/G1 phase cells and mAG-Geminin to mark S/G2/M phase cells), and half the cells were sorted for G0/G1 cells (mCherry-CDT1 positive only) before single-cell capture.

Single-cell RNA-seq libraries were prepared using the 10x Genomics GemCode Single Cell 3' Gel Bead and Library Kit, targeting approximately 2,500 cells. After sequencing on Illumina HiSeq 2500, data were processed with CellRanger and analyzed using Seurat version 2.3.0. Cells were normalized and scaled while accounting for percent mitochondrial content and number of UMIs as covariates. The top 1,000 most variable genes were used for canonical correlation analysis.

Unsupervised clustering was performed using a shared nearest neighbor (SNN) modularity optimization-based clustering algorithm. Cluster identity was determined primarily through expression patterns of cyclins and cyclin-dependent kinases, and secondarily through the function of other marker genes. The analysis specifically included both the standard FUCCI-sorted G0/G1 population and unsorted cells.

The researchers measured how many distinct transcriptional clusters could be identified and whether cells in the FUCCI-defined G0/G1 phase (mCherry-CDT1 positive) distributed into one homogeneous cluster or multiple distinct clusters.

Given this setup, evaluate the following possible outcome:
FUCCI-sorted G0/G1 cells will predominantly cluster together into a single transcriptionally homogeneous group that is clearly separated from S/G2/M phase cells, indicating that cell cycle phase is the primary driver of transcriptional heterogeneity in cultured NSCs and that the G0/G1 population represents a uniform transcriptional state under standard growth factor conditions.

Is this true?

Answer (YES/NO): NO